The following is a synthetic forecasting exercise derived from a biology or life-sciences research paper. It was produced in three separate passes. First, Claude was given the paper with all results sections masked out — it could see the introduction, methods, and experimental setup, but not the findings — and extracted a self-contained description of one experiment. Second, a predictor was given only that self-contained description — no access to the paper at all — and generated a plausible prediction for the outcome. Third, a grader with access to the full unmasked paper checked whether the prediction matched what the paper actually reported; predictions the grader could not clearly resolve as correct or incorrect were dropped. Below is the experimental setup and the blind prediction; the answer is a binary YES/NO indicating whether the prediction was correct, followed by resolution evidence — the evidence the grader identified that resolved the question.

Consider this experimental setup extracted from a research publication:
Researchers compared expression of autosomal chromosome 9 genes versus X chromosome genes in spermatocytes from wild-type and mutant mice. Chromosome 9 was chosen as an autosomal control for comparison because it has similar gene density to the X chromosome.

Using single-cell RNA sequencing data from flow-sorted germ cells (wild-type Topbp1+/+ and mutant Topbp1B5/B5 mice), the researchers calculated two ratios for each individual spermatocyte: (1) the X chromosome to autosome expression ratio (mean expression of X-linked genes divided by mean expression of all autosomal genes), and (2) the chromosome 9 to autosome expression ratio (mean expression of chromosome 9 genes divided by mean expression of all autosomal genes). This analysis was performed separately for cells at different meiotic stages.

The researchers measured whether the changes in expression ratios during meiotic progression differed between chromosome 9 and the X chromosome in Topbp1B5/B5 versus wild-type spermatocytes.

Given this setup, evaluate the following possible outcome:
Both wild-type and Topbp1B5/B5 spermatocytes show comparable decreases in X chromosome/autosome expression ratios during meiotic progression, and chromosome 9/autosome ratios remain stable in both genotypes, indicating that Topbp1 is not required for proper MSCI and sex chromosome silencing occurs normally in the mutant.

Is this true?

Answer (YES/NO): NO